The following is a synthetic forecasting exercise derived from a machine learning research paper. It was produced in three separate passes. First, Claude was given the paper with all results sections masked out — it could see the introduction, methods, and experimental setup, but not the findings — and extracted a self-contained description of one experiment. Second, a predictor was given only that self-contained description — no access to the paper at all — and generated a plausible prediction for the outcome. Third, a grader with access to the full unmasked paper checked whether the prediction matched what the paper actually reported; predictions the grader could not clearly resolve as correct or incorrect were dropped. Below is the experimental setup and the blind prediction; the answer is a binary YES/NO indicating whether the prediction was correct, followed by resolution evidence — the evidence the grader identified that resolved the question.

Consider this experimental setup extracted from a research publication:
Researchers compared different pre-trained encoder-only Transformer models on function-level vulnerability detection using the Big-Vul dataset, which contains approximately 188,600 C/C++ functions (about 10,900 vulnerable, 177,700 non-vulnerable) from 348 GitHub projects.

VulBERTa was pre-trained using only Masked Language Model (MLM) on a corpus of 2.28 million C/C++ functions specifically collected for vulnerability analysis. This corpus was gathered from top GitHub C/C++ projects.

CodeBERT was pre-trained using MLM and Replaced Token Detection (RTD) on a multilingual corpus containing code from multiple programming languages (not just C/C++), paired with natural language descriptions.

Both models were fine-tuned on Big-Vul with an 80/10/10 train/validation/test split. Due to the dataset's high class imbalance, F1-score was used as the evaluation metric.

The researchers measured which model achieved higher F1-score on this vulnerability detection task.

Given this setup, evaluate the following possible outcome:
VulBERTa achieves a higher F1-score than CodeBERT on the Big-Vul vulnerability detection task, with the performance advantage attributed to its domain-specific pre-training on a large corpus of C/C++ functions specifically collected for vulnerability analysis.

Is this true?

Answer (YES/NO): NO